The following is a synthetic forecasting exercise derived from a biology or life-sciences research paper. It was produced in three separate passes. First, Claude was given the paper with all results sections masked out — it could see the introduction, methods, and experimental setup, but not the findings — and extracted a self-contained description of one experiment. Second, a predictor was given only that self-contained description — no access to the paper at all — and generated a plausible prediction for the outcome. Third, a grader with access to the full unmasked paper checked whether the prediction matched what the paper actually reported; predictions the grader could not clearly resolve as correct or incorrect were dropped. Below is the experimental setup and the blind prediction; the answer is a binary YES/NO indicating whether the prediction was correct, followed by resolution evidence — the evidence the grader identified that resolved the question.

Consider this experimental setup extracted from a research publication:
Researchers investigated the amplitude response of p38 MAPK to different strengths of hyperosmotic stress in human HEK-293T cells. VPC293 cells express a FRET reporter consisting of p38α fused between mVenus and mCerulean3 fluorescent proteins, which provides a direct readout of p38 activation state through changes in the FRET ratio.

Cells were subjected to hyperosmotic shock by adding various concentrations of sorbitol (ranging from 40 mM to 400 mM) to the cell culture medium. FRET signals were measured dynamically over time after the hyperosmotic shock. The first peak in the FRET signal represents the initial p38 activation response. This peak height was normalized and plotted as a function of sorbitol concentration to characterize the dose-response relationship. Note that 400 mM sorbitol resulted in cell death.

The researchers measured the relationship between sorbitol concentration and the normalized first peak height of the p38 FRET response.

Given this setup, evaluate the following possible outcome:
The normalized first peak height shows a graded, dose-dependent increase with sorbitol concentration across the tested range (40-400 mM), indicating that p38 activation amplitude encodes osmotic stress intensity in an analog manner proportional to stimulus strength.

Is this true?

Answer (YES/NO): NO